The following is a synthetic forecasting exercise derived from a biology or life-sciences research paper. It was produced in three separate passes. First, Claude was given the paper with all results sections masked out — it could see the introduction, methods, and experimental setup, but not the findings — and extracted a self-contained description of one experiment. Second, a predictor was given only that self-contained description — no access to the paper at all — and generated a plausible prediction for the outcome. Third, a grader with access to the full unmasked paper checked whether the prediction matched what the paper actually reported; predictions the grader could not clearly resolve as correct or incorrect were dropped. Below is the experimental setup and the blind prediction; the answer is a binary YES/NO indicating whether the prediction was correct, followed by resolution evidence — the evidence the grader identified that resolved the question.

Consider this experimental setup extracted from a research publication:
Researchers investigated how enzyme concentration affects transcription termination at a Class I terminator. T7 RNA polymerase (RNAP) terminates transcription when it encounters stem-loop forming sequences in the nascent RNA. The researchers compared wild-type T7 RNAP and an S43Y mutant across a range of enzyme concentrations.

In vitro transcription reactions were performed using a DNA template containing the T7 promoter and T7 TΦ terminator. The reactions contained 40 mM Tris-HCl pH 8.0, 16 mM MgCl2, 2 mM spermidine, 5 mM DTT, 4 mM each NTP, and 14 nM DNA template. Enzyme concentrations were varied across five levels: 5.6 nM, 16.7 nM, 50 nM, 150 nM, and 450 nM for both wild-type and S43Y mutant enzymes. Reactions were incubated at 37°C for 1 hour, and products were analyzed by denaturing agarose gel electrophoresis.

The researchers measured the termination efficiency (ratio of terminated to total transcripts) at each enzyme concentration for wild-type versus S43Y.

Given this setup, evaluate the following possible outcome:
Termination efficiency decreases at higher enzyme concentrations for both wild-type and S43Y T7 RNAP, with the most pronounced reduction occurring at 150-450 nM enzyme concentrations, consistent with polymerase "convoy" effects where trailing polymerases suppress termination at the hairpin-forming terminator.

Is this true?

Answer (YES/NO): NO